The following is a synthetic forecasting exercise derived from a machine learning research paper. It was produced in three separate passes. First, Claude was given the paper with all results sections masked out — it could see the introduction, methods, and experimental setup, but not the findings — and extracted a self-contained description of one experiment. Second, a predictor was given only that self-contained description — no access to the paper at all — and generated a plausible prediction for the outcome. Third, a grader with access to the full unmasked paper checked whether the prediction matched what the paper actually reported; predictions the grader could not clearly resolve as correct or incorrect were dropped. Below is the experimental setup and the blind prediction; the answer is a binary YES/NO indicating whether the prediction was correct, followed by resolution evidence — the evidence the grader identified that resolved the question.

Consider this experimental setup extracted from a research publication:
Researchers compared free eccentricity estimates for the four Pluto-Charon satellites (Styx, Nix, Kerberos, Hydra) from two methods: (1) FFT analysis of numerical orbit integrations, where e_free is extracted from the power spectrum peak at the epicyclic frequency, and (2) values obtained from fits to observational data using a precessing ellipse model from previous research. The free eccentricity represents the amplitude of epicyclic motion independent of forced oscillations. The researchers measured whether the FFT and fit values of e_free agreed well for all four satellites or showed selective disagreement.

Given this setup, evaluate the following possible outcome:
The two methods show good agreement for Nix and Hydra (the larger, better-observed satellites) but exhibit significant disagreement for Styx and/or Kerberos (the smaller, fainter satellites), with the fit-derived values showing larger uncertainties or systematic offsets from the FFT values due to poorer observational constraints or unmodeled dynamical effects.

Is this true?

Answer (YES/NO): NO